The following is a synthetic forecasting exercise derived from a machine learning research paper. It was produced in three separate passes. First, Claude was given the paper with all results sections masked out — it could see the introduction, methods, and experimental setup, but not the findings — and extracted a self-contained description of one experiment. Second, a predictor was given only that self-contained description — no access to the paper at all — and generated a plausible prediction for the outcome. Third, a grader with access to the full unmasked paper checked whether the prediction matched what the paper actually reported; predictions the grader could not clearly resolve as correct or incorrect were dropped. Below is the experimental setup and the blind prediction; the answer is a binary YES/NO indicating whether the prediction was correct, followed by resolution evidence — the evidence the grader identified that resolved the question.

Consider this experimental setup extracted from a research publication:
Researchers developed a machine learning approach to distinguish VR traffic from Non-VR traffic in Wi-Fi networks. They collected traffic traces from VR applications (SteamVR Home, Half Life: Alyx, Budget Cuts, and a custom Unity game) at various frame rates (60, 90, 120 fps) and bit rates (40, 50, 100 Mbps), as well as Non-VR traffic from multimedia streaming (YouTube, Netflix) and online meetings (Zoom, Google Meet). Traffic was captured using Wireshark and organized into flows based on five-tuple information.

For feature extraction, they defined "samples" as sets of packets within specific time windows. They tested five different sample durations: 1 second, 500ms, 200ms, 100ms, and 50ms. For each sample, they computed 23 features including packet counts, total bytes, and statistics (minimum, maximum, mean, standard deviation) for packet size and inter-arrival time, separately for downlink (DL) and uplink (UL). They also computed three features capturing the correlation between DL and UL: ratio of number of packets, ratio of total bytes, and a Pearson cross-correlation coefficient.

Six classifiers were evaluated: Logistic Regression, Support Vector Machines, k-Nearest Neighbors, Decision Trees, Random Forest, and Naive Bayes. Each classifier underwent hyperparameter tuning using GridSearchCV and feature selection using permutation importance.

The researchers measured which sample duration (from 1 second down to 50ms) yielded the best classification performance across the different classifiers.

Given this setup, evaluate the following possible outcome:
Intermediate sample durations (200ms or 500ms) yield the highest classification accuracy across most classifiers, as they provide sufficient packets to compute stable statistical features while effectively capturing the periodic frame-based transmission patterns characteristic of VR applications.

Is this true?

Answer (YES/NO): YES